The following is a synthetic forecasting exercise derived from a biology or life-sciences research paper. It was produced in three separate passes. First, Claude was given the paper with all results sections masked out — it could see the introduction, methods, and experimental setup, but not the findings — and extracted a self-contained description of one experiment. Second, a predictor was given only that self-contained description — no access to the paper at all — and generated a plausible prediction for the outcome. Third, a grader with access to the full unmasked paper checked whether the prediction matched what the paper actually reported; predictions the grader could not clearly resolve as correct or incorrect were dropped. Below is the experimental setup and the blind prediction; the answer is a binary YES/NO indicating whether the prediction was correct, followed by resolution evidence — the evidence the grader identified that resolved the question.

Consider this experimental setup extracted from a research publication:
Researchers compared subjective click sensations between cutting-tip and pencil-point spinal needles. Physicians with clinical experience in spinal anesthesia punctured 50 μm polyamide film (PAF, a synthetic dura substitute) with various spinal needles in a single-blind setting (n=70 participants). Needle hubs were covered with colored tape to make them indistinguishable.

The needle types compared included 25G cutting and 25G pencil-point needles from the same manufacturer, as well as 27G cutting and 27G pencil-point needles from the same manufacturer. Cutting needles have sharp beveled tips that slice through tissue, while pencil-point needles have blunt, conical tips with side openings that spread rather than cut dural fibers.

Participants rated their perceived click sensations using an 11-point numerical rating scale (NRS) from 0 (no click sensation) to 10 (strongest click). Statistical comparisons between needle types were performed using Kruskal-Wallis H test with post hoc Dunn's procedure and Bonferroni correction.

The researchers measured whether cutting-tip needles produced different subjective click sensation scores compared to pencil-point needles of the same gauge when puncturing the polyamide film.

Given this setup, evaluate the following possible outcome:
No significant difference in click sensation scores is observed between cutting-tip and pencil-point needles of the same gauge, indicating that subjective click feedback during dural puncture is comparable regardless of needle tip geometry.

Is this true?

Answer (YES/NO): NO